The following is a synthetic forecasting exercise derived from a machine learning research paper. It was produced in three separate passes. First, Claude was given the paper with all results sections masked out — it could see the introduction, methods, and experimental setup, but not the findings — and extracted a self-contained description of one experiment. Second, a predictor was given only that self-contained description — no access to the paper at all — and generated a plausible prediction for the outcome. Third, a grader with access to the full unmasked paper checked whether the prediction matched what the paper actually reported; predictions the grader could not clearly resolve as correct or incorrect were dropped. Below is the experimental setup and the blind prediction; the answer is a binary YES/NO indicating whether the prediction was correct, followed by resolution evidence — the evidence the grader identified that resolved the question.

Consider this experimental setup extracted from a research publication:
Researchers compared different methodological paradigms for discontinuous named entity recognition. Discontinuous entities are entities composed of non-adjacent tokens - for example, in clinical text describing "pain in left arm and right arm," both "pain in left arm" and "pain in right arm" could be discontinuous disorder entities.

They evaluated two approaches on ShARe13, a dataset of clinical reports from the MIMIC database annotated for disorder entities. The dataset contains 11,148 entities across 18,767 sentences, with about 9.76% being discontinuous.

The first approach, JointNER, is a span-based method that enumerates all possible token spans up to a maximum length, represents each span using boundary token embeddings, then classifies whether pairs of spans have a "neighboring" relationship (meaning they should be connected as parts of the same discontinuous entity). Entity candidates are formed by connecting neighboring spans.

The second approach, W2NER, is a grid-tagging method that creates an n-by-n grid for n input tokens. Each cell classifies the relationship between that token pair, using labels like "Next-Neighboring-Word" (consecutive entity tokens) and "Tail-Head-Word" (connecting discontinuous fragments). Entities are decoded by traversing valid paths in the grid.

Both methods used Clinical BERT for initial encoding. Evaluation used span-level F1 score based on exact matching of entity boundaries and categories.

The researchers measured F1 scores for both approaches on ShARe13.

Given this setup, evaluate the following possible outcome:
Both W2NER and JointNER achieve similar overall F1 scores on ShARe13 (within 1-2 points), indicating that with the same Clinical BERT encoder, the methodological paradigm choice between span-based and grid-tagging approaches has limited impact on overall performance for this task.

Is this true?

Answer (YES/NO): YES